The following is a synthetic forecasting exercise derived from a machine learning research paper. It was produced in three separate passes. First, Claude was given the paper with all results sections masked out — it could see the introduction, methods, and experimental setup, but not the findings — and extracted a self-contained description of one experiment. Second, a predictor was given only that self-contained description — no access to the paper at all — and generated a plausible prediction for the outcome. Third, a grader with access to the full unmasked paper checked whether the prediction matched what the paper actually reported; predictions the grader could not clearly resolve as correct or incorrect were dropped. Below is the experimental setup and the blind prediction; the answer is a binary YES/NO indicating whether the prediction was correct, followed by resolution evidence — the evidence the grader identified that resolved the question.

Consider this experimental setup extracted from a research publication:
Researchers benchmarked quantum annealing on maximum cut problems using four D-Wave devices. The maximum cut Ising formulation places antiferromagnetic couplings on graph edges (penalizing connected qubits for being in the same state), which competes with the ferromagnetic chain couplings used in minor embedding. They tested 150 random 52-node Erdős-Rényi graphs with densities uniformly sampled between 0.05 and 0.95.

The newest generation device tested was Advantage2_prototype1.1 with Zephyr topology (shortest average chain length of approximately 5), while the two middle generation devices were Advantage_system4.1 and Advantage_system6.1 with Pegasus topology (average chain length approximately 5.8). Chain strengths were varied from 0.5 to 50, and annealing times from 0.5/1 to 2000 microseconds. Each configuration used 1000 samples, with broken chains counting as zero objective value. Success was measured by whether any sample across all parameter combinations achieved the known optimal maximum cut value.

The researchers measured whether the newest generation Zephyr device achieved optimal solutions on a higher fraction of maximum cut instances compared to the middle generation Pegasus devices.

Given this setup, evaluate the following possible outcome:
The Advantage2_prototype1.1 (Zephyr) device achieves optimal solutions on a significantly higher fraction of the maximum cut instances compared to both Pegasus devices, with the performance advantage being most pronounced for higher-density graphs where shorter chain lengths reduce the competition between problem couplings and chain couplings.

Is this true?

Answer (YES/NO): NO